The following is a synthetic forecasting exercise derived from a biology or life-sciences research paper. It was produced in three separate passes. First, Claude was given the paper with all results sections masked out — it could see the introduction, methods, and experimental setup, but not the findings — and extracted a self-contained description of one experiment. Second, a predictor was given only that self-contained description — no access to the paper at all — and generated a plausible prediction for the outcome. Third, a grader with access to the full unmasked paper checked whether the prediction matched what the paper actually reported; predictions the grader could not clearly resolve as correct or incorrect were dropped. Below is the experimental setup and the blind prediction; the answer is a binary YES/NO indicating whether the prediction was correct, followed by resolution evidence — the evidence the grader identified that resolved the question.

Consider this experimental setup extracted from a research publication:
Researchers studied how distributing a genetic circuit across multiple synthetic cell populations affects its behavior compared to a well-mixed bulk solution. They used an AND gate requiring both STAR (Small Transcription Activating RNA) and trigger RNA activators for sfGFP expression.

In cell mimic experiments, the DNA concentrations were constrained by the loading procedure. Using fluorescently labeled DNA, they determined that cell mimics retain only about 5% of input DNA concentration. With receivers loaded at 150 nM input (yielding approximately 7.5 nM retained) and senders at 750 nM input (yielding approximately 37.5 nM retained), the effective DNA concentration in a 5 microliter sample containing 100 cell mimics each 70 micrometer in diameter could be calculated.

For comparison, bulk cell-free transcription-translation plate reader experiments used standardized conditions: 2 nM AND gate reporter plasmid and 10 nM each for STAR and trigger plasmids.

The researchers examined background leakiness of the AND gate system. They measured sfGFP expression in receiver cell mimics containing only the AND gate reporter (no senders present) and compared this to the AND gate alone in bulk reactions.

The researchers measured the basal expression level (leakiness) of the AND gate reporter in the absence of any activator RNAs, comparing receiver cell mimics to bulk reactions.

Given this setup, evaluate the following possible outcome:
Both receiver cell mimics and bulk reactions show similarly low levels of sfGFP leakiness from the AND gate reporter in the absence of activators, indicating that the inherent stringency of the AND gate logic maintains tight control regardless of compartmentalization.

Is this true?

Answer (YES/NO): YES